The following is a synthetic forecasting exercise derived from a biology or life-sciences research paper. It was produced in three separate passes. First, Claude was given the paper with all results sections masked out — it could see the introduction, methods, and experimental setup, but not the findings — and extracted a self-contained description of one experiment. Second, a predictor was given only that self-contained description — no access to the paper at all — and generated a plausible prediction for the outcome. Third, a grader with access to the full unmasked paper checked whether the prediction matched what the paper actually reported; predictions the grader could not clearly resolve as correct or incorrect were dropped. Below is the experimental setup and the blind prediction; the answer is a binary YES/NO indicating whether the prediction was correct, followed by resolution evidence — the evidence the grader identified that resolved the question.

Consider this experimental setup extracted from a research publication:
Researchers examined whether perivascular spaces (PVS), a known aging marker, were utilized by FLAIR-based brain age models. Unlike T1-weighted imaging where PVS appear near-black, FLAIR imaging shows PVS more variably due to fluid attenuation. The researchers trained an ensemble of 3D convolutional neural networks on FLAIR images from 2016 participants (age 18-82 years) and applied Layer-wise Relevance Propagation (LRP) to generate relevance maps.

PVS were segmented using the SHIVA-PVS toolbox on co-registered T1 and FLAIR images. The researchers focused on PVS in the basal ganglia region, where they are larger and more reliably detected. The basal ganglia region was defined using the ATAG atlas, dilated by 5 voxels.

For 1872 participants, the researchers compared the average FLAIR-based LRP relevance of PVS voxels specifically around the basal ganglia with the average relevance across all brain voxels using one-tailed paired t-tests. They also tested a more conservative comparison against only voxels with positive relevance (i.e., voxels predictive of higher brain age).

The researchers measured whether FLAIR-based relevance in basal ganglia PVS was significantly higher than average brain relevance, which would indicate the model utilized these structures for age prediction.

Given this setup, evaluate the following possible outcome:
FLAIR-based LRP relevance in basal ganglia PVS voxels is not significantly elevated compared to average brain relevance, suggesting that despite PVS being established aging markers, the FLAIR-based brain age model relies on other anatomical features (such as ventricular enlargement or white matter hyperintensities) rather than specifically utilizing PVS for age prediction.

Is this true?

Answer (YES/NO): YES